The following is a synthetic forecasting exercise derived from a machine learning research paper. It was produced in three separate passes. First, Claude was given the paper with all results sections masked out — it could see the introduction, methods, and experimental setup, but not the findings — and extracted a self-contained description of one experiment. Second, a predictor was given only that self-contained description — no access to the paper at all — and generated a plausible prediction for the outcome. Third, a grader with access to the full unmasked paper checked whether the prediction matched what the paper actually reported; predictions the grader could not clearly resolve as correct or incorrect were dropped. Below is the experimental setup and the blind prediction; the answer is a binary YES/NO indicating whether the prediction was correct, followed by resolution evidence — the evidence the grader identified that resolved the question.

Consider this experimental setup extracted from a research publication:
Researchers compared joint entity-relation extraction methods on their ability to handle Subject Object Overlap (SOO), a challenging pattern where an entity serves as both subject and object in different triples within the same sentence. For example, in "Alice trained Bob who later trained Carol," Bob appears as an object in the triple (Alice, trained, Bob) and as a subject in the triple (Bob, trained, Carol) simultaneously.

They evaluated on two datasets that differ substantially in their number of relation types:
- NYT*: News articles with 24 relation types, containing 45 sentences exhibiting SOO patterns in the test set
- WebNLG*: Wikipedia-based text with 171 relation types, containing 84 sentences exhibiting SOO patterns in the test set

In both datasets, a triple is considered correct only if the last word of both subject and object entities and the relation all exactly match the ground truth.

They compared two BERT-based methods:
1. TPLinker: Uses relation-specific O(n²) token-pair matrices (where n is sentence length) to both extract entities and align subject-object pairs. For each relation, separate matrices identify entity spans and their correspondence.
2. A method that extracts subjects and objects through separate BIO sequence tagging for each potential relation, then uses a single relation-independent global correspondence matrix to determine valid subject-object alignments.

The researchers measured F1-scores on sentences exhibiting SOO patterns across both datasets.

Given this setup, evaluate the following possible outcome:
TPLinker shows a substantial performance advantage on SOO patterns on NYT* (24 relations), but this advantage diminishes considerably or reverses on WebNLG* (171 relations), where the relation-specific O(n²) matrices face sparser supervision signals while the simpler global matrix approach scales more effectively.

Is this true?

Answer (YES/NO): YES